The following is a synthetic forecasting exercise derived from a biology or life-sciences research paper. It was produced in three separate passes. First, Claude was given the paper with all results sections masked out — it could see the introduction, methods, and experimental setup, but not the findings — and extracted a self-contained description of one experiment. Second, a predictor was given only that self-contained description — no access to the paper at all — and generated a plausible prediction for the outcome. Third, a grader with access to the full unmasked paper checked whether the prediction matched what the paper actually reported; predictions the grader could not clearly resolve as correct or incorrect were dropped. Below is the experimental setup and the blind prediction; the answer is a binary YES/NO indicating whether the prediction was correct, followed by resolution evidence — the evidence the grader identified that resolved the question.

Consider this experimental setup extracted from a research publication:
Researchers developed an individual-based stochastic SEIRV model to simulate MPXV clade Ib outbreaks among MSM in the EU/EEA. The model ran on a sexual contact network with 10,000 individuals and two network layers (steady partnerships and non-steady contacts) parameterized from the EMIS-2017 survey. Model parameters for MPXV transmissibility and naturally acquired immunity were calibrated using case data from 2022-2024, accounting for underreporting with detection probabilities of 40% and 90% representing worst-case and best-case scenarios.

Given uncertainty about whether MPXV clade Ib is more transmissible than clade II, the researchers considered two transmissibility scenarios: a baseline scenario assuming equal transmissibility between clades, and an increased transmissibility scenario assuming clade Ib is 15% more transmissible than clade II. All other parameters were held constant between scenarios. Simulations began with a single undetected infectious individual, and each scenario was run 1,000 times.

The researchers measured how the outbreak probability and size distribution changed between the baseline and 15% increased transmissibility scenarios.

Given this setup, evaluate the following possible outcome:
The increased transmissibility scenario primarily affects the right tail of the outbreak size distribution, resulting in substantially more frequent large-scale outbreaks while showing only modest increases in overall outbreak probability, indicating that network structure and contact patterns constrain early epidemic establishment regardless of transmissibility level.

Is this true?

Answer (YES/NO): YES